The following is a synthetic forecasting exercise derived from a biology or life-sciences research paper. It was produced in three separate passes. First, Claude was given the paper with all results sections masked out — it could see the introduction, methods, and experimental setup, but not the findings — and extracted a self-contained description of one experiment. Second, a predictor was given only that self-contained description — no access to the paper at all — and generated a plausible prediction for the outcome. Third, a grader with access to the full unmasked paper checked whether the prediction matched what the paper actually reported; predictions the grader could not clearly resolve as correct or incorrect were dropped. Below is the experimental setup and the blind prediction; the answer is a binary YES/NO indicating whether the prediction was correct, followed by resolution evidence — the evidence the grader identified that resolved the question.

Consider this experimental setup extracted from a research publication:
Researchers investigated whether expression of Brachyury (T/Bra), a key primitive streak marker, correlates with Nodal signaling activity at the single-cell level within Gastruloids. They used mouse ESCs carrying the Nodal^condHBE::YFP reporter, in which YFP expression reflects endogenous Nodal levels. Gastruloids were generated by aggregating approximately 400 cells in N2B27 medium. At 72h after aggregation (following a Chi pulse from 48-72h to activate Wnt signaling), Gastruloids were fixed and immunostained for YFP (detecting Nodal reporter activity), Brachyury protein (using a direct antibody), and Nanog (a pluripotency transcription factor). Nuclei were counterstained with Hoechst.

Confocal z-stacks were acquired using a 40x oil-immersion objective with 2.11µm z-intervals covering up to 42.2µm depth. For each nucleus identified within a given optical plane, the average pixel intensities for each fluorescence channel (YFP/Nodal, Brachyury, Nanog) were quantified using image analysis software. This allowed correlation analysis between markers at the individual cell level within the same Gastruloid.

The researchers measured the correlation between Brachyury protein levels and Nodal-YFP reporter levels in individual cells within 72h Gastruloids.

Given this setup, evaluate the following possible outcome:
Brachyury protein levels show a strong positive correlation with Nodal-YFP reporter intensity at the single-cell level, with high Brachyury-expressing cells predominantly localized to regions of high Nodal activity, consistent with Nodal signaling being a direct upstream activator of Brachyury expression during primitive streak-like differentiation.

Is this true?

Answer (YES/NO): YES